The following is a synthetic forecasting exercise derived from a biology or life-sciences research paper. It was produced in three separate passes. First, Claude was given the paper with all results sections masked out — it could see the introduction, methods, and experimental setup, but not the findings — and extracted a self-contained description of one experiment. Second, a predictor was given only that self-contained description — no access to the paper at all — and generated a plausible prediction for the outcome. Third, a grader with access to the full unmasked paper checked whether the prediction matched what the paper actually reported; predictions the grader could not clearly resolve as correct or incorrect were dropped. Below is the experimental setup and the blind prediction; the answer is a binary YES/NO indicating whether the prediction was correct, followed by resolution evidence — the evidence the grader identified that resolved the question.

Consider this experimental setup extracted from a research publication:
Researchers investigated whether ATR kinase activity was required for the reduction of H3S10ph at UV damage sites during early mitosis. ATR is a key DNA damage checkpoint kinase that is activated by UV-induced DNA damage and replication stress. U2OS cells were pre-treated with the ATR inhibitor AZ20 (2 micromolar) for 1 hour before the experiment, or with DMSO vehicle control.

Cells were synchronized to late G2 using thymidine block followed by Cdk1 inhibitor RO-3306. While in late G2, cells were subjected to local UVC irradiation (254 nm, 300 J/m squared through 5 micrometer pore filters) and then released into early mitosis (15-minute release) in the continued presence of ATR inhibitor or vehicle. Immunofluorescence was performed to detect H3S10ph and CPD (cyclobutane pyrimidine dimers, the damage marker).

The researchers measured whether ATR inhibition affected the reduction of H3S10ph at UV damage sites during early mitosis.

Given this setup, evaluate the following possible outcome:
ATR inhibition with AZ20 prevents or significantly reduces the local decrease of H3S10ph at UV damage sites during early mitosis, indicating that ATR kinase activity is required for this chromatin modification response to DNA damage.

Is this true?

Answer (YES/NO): NO